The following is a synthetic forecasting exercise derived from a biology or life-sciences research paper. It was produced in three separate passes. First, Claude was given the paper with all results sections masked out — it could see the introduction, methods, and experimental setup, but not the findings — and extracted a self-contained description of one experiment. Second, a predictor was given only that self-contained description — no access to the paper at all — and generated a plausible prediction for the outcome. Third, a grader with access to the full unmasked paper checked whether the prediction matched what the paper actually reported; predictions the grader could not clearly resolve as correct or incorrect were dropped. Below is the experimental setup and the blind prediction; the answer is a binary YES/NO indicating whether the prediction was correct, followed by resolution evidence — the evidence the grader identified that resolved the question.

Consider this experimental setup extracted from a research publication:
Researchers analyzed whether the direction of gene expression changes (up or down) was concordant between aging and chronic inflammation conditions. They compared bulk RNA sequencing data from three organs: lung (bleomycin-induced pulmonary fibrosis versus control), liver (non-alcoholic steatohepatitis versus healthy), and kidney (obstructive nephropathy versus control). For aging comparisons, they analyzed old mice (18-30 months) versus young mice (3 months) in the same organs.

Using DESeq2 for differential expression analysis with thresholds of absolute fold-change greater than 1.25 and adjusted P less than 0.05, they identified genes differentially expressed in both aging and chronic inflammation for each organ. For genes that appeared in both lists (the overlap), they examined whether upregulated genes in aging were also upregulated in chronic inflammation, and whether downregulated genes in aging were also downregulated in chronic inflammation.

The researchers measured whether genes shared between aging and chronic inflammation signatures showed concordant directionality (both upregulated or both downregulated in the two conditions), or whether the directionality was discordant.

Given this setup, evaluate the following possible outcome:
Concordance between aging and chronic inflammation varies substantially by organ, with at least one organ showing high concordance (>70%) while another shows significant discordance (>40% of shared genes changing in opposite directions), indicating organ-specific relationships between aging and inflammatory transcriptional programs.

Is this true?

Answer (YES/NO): NO